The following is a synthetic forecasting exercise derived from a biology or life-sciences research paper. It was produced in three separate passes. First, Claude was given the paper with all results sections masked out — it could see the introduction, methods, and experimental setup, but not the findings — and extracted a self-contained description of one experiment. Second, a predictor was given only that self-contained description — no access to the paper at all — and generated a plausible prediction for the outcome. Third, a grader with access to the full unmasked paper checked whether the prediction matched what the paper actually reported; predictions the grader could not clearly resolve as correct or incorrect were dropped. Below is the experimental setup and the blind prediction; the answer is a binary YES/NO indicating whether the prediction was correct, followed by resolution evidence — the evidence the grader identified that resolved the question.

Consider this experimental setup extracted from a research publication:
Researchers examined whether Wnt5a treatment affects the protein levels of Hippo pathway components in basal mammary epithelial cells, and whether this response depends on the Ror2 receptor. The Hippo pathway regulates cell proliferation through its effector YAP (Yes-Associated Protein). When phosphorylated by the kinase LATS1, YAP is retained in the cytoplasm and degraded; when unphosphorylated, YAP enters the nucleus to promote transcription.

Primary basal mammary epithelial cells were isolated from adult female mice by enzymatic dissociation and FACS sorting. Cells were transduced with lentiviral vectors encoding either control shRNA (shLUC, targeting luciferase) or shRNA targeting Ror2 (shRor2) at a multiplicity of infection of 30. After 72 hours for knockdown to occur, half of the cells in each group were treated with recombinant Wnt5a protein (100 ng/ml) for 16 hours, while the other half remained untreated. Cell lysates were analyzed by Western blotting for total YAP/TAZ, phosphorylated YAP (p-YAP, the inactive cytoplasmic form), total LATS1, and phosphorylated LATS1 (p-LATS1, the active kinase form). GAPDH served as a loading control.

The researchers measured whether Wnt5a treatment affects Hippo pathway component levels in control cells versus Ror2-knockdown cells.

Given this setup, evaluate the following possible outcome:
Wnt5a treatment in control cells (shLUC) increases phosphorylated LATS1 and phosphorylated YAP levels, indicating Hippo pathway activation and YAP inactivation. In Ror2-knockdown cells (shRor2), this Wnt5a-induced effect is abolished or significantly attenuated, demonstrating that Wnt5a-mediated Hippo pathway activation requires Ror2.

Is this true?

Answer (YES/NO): NO